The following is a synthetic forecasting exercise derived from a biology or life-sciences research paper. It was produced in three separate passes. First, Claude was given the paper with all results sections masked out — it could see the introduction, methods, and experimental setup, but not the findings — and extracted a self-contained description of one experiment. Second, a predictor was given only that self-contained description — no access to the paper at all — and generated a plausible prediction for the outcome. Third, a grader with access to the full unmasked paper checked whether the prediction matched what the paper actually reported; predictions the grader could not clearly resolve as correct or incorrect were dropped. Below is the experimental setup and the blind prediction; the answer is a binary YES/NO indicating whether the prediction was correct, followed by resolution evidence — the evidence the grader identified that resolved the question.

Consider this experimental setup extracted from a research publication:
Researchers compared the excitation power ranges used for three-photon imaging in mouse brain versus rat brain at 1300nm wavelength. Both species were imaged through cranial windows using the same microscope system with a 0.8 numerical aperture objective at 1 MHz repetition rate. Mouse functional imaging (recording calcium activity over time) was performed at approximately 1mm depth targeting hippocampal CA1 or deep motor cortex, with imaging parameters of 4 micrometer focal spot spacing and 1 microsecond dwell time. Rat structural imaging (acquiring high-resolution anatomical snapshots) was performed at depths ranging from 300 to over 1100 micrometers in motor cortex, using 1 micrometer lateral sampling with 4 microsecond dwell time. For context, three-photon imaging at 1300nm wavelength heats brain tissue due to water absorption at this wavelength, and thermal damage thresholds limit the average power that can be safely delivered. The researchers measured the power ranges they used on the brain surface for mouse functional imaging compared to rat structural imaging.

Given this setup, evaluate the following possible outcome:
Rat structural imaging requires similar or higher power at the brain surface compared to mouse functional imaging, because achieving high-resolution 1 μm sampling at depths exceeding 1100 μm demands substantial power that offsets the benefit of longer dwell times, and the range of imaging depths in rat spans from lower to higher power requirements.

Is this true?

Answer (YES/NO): NO